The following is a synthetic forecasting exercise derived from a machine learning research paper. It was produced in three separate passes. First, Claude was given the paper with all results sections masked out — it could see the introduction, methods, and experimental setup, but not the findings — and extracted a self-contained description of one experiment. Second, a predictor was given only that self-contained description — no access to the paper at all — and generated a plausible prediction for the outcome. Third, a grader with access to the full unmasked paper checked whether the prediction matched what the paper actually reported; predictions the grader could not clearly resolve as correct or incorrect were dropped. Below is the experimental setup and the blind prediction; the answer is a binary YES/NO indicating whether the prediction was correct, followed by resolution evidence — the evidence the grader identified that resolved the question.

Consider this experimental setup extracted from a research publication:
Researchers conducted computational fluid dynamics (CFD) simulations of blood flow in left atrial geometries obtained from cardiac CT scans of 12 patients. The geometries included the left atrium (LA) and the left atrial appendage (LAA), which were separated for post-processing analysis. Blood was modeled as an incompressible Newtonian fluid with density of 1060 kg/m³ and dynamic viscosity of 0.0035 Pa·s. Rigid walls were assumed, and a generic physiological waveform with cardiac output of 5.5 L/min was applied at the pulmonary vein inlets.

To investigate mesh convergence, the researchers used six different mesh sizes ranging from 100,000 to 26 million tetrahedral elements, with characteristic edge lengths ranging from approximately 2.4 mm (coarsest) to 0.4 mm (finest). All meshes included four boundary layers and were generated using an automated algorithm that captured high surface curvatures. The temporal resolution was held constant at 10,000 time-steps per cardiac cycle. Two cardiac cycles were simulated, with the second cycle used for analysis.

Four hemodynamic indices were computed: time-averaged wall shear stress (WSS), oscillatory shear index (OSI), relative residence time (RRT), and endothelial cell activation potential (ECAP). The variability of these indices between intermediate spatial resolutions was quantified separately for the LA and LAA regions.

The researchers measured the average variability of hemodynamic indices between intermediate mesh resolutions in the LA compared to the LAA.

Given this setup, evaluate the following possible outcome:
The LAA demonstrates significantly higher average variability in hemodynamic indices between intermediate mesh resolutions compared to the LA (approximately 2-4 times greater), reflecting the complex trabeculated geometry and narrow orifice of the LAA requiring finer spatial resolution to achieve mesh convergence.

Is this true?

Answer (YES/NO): NO